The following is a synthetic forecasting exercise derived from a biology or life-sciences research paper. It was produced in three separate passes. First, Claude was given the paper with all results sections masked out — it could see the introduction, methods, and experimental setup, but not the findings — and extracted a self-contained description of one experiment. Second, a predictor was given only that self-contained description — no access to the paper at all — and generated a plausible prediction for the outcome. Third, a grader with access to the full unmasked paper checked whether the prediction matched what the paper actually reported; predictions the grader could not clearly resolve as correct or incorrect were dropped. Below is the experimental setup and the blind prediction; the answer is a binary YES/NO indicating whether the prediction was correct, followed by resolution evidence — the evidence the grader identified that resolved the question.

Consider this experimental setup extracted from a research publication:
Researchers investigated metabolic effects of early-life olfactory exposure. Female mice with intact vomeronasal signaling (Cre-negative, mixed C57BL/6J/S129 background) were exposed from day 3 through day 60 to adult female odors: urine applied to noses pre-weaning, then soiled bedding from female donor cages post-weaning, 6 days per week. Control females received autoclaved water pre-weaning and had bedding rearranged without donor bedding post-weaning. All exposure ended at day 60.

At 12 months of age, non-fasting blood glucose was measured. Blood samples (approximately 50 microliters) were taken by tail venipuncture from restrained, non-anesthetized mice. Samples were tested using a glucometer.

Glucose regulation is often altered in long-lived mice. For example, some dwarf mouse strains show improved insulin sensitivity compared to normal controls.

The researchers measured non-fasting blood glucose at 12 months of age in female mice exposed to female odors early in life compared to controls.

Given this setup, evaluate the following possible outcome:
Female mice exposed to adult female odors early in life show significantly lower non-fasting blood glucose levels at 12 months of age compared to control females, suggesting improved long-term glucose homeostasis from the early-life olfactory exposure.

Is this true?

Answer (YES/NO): NO